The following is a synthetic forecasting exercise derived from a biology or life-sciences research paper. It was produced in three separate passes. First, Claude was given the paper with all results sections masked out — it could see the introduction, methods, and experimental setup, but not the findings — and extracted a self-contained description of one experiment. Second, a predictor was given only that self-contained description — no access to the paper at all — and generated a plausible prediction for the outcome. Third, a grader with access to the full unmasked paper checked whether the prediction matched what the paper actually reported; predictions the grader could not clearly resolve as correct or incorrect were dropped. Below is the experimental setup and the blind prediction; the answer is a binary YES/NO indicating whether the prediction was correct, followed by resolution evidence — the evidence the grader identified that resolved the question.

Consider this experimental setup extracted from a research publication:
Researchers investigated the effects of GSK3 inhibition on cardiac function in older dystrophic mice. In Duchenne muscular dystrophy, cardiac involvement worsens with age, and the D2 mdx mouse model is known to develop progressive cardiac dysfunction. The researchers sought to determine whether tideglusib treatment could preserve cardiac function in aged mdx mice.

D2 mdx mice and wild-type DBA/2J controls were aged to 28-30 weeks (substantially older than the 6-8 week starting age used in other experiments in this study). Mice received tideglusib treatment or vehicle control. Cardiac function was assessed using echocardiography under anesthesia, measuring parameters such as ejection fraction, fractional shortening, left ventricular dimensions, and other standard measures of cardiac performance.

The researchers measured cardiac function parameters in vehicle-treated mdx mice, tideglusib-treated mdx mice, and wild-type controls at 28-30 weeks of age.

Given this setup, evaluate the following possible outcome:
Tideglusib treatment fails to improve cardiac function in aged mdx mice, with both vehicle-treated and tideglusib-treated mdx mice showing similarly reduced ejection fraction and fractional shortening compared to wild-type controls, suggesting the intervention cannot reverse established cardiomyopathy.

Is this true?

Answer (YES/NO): NO